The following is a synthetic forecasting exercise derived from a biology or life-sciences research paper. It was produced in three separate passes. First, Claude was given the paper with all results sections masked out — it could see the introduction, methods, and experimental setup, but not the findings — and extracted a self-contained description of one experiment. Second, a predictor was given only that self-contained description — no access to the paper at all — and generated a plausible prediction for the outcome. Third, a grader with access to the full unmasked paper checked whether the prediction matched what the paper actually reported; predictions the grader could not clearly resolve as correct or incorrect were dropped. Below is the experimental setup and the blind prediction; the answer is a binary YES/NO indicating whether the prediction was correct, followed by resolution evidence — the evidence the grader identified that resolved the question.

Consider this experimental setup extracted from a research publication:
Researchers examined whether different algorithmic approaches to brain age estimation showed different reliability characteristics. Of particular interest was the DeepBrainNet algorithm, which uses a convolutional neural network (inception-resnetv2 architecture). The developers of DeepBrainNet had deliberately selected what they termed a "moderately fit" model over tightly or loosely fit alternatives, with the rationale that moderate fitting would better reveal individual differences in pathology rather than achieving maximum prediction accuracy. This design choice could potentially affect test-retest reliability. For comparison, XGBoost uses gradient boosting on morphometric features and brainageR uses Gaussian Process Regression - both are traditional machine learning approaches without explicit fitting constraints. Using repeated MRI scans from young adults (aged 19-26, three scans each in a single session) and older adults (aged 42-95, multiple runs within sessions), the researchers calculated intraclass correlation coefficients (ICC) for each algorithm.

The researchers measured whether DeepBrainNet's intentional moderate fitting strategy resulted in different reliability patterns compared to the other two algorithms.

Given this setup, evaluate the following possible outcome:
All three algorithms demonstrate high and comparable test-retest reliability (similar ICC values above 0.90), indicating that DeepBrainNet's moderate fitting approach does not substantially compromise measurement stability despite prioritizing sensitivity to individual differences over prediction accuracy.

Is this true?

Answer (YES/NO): YES